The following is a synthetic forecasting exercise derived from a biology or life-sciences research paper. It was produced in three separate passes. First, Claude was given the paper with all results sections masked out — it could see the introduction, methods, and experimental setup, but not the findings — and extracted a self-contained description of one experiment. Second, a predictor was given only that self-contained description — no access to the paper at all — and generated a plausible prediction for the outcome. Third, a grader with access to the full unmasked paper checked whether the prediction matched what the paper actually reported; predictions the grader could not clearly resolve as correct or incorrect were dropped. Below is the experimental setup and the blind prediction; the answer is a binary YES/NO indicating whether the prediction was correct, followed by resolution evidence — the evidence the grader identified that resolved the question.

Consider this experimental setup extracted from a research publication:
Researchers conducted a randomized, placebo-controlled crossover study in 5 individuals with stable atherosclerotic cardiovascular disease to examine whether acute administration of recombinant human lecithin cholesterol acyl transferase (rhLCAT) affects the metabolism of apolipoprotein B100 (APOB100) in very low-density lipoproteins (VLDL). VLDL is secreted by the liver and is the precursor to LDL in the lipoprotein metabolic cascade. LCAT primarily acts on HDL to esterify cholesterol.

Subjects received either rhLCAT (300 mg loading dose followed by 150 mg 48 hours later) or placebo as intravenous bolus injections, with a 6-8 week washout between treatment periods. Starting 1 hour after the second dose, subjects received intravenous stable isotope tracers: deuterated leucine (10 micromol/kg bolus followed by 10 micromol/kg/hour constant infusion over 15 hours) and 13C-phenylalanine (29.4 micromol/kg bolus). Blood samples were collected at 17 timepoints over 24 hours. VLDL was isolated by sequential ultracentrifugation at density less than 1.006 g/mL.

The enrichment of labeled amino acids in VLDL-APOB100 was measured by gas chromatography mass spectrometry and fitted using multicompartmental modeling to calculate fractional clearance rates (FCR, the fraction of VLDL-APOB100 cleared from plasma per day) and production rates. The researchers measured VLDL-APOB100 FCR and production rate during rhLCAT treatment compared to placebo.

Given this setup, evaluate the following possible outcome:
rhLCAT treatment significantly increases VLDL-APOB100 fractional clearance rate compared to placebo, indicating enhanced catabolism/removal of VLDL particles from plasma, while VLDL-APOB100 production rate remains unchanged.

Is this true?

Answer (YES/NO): NO